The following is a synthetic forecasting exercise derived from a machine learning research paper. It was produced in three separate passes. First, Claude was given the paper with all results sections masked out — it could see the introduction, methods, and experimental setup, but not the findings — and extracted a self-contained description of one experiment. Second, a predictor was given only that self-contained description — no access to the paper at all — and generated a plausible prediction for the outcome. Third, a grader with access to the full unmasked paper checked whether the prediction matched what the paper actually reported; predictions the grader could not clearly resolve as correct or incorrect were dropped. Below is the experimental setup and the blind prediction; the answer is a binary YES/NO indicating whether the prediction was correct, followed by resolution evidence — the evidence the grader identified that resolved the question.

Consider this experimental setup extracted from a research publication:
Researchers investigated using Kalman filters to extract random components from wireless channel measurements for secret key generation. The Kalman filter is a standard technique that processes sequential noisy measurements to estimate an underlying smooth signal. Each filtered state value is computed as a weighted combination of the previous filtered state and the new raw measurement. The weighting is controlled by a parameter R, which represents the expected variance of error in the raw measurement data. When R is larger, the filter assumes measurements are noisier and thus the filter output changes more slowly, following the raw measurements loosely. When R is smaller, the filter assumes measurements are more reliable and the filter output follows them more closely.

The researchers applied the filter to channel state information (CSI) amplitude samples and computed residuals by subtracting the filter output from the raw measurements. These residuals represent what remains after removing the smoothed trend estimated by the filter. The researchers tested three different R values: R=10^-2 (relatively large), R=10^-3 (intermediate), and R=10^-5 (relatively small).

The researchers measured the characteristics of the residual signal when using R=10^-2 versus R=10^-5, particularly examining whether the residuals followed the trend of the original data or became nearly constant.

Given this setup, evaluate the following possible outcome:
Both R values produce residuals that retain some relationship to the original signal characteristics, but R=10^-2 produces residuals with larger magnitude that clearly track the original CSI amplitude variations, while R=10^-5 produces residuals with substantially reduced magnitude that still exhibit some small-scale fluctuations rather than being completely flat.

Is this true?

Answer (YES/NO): NO